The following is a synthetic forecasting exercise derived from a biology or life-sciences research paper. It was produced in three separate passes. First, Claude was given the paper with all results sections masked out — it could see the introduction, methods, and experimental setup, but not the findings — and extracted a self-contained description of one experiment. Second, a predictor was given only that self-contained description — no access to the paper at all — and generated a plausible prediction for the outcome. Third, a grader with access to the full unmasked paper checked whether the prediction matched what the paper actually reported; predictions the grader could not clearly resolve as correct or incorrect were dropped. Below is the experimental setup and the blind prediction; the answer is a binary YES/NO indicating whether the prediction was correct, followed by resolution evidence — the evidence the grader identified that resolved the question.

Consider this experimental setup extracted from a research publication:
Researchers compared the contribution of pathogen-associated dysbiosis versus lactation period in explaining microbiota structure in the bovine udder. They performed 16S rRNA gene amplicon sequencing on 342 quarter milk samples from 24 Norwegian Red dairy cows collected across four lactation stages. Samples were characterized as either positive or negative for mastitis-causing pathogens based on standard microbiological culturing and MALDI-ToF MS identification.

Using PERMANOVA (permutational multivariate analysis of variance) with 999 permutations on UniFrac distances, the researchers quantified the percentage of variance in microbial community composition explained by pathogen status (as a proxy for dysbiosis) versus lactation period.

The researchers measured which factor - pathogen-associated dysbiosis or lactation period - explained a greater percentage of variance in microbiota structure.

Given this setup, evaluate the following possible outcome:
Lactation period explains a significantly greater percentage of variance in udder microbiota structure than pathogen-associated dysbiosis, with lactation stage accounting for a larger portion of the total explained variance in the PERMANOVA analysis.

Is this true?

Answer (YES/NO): NO